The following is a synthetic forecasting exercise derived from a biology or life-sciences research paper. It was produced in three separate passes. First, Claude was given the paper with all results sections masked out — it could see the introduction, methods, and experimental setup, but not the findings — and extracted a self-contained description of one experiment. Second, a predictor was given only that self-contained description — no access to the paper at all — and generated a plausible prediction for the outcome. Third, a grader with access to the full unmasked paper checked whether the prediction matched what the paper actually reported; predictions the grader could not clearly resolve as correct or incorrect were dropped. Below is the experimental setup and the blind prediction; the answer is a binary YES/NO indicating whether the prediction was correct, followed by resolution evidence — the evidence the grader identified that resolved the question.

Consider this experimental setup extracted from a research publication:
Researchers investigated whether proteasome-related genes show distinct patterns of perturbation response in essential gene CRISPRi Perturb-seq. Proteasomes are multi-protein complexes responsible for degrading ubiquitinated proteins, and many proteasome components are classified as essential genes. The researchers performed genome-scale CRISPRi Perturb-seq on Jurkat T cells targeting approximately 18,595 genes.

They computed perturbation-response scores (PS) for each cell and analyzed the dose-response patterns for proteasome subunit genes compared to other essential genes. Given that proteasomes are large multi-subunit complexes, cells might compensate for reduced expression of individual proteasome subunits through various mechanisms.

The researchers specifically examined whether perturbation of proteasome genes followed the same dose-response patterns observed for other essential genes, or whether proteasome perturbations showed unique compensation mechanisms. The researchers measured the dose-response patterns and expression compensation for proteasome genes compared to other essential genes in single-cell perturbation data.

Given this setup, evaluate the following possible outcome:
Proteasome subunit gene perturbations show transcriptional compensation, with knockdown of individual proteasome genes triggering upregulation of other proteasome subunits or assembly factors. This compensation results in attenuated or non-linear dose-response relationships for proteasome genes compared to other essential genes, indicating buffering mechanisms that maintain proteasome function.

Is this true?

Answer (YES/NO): YES